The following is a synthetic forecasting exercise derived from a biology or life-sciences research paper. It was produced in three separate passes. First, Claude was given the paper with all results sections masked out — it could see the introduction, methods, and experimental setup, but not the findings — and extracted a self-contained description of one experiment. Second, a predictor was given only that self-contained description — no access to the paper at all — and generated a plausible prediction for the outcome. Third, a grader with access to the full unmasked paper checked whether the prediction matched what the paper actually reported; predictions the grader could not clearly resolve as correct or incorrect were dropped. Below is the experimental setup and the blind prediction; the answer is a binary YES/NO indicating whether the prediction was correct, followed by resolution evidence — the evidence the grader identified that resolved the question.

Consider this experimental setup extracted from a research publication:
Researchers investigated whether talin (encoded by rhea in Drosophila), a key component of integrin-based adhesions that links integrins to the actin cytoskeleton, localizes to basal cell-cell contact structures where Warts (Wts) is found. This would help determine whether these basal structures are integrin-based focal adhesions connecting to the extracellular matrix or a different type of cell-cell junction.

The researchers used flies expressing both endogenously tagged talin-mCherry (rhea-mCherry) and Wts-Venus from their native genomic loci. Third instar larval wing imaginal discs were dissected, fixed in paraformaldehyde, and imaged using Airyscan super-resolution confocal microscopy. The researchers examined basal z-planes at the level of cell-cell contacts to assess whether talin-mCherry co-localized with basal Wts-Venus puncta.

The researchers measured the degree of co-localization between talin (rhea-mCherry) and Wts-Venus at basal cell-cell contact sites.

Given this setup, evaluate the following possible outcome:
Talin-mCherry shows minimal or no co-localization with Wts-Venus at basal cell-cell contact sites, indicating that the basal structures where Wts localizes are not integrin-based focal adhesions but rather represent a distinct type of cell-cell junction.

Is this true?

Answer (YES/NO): YES